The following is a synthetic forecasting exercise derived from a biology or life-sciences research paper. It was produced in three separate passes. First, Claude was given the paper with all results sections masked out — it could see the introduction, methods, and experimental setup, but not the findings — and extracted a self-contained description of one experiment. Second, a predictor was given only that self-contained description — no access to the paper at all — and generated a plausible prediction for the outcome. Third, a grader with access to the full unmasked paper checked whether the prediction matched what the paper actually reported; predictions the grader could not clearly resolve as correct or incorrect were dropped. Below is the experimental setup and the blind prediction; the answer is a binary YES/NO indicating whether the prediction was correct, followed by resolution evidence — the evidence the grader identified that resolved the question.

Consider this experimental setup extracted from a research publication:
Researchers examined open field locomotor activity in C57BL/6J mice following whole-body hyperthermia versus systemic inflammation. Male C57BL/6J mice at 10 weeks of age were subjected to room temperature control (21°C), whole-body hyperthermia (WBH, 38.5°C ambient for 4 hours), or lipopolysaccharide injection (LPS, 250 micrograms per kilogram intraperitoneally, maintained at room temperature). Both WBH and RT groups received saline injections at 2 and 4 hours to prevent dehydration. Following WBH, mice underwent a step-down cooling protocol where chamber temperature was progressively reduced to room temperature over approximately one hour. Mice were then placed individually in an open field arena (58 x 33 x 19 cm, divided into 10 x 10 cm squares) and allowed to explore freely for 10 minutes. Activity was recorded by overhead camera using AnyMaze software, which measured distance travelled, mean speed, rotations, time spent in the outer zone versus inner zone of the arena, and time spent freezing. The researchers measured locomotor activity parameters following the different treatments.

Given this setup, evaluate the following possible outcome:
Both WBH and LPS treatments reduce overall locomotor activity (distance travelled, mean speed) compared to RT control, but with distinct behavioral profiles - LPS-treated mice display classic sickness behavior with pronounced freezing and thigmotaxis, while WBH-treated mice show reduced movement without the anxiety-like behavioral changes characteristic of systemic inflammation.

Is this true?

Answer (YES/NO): NO